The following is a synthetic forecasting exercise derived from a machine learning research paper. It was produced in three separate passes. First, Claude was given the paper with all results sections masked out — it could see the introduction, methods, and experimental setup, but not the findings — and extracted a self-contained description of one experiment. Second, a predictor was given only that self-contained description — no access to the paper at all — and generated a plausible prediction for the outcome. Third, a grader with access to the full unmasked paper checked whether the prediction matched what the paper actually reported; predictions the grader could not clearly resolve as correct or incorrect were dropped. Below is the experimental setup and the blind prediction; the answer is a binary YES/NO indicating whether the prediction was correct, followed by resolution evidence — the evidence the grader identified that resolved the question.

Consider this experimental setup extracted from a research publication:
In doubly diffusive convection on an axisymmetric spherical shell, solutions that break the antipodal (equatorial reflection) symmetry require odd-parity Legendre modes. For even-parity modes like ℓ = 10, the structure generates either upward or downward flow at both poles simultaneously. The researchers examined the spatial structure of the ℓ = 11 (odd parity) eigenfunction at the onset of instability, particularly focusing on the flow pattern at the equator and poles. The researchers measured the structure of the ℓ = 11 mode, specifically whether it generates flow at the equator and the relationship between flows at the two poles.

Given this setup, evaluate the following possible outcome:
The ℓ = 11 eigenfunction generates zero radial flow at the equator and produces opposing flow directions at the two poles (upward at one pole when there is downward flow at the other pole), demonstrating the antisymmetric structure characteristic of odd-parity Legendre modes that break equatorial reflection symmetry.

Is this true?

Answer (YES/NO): YES